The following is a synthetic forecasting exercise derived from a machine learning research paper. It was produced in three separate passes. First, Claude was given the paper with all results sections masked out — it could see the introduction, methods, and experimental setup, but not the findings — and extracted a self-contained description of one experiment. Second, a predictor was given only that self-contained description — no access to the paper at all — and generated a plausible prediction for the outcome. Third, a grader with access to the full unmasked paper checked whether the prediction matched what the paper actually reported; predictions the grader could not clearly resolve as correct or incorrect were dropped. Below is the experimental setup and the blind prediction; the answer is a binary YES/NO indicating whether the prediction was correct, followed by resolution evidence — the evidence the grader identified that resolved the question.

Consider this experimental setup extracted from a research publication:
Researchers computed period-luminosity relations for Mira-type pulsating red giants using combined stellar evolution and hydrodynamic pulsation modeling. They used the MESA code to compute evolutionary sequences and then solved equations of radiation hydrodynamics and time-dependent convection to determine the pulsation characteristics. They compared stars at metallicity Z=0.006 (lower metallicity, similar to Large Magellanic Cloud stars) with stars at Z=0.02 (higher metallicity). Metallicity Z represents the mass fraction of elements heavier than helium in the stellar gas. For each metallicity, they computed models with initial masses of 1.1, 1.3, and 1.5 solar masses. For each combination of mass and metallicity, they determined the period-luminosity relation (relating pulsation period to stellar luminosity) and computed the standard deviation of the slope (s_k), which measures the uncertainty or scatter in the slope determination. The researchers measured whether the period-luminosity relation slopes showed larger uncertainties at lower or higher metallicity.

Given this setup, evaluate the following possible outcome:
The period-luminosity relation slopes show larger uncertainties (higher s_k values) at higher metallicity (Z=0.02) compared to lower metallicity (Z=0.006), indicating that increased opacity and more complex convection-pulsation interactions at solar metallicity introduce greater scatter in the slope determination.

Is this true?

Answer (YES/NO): NO